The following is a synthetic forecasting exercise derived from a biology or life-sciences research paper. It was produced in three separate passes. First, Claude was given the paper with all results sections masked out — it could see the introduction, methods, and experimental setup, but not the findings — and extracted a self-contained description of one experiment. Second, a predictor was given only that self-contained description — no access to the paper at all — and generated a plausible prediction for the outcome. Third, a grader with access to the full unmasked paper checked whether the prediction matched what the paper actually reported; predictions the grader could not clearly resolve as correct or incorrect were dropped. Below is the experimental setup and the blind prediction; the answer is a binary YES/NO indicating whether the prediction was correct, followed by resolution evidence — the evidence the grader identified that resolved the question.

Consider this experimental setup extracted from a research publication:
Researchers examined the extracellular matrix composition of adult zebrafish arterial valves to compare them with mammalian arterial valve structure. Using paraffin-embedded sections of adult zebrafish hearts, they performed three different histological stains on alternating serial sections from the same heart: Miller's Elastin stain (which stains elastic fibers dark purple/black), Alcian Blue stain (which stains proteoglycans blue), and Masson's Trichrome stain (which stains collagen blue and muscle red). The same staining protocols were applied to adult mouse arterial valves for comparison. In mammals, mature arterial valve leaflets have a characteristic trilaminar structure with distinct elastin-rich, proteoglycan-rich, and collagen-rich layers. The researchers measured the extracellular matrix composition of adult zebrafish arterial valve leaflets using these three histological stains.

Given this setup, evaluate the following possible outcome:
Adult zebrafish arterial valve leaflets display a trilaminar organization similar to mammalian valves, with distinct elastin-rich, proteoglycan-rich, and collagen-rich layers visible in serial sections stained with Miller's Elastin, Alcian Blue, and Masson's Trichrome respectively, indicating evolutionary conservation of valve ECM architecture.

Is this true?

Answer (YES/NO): NO